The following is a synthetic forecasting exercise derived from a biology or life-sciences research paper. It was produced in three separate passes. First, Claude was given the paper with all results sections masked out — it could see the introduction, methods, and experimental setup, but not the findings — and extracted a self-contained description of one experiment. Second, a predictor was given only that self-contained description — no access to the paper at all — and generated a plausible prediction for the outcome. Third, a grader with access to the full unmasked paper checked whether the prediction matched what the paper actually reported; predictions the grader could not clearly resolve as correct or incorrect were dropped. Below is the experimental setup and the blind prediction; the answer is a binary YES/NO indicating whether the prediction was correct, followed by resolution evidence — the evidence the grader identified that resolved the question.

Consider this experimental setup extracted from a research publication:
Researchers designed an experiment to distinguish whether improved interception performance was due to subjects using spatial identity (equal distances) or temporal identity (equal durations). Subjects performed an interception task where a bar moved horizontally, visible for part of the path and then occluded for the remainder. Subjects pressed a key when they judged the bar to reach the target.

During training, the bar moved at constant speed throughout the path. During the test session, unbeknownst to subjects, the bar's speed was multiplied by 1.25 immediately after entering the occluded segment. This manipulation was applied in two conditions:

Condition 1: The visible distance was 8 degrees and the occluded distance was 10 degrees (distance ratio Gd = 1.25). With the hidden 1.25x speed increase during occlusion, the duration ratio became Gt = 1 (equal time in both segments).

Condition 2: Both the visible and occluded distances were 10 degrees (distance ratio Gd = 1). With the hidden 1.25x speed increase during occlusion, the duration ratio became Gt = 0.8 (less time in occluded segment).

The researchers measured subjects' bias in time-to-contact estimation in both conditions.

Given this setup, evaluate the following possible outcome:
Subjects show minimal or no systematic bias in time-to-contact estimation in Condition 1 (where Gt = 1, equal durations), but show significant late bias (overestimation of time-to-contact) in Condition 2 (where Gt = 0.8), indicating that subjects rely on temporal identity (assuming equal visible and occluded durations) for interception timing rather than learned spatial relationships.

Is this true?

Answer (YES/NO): NO